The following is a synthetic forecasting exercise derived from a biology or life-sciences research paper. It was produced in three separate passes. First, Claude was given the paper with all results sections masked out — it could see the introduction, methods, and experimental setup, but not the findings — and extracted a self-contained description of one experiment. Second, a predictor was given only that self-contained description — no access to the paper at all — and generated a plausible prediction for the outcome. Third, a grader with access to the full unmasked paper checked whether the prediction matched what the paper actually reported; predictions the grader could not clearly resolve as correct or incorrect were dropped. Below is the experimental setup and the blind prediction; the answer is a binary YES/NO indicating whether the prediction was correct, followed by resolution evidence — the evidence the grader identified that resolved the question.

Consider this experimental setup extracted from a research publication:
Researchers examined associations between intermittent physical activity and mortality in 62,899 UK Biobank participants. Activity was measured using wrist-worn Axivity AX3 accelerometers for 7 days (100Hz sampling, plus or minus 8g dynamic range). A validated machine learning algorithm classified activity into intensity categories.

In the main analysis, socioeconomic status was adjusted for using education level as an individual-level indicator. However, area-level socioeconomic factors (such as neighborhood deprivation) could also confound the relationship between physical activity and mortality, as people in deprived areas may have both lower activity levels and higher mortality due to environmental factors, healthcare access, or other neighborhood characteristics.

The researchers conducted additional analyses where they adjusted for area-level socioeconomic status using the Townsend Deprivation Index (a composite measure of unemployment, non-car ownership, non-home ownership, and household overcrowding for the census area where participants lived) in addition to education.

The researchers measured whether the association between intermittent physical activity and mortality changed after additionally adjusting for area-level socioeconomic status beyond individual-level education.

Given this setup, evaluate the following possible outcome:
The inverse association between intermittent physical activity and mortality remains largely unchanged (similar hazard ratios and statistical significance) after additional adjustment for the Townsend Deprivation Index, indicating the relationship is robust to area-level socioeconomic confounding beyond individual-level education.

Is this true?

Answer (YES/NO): YES